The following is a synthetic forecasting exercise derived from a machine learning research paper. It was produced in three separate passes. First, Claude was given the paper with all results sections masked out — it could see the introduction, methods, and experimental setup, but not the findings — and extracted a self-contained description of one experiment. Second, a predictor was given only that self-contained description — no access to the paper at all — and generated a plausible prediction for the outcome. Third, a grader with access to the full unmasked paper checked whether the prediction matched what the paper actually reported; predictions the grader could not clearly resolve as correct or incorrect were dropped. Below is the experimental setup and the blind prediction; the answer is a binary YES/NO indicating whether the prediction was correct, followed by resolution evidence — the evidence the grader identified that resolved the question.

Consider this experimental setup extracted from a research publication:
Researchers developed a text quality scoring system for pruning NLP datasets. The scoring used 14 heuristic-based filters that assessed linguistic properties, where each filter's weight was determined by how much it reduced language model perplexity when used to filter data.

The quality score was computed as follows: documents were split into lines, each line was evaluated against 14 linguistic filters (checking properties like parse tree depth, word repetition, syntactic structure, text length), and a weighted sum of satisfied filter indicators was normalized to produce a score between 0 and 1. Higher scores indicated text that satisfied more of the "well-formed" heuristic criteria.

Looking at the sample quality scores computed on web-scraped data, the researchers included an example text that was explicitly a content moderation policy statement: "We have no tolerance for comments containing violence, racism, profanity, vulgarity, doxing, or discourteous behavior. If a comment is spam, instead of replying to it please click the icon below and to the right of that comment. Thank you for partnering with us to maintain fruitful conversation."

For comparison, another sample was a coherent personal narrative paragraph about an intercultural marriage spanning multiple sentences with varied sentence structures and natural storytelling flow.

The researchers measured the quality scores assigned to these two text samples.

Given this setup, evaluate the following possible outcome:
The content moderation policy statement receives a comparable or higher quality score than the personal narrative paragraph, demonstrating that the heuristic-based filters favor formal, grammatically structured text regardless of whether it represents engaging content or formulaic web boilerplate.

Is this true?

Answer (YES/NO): NO